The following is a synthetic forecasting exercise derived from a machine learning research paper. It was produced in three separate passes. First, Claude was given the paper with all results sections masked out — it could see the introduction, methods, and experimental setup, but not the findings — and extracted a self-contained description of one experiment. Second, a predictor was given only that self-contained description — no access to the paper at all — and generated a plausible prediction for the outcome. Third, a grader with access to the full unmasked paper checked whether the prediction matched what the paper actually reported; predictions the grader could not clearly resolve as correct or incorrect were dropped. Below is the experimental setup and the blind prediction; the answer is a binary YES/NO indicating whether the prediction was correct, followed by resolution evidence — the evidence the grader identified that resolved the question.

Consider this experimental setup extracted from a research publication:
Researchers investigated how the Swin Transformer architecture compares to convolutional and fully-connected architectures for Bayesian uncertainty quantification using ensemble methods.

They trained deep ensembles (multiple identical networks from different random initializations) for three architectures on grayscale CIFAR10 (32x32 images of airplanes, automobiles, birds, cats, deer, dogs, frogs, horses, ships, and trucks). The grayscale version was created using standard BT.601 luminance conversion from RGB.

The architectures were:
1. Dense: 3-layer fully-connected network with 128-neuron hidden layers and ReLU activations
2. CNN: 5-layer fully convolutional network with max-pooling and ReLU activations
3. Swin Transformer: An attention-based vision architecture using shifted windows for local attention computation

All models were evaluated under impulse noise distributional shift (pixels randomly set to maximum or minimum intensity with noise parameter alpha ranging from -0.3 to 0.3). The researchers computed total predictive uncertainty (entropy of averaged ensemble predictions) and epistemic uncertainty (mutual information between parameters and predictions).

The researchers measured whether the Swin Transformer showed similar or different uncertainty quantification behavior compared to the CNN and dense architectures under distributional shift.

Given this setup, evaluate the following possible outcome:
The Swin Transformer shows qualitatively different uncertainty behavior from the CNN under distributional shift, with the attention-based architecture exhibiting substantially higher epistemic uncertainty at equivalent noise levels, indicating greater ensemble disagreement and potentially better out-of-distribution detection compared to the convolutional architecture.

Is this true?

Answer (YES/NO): NO